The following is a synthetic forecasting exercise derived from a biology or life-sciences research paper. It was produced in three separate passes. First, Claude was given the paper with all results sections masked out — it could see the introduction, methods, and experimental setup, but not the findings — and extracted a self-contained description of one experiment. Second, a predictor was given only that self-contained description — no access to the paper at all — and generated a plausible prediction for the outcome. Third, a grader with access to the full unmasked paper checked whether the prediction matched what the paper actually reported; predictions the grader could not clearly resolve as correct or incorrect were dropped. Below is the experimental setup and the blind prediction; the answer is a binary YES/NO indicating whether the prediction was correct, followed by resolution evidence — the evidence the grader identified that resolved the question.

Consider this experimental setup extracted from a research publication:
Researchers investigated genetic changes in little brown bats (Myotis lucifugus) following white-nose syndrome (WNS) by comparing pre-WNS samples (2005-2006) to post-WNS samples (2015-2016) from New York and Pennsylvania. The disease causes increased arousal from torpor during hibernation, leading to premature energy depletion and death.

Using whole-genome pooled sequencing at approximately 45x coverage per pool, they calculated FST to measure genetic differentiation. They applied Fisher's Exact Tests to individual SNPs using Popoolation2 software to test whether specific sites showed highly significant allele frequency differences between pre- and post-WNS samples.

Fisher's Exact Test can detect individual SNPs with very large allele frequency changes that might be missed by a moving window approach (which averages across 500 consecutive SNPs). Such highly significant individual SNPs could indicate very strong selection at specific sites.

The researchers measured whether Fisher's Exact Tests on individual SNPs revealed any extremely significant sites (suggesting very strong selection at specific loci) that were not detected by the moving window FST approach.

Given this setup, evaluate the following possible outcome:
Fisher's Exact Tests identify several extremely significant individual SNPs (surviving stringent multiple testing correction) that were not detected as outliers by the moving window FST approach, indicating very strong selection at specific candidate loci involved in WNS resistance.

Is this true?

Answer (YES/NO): NO